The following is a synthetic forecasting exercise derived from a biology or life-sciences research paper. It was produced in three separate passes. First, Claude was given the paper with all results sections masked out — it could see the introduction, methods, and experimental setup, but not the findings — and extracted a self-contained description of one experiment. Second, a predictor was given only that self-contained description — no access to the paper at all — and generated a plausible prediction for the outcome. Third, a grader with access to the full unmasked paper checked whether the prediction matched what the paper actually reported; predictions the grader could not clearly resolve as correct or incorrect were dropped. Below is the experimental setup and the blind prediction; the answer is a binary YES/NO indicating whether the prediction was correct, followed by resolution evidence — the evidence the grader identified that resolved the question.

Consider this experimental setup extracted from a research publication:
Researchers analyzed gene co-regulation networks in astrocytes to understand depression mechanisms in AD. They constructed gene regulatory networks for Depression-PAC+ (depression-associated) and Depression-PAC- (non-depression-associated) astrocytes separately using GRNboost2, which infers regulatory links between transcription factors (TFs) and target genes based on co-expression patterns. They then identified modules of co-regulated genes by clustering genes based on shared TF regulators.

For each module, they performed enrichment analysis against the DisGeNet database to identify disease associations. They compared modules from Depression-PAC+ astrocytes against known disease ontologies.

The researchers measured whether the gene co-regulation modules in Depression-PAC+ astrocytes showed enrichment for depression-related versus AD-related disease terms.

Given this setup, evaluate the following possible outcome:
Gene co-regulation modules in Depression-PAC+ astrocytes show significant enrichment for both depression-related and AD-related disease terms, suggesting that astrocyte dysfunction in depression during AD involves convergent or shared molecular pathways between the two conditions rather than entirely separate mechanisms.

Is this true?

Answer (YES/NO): NO